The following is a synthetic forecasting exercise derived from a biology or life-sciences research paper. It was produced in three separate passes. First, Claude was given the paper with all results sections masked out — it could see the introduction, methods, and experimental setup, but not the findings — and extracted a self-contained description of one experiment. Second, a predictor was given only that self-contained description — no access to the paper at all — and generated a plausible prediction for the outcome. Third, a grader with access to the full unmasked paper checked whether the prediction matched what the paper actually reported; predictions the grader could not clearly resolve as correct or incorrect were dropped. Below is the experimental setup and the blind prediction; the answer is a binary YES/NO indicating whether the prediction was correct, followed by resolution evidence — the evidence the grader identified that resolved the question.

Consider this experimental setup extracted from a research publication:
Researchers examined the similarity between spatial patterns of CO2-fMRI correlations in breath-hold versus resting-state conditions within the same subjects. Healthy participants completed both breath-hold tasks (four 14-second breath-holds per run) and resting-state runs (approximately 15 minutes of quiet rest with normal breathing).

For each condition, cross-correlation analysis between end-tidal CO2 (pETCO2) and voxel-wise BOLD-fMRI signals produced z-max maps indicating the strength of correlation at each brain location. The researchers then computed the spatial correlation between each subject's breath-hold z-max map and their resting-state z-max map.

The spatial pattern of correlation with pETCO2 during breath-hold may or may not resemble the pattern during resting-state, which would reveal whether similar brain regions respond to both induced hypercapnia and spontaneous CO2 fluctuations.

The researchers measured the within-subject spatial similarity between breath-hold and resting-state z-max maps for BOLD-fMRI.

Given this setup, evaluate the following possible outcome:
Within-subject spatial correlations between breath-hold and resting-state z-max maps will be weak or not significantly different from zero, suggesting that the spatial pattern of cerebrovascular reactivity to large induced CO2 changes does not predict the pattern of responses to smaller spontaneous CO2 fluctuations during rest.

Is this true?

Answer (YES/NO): NO